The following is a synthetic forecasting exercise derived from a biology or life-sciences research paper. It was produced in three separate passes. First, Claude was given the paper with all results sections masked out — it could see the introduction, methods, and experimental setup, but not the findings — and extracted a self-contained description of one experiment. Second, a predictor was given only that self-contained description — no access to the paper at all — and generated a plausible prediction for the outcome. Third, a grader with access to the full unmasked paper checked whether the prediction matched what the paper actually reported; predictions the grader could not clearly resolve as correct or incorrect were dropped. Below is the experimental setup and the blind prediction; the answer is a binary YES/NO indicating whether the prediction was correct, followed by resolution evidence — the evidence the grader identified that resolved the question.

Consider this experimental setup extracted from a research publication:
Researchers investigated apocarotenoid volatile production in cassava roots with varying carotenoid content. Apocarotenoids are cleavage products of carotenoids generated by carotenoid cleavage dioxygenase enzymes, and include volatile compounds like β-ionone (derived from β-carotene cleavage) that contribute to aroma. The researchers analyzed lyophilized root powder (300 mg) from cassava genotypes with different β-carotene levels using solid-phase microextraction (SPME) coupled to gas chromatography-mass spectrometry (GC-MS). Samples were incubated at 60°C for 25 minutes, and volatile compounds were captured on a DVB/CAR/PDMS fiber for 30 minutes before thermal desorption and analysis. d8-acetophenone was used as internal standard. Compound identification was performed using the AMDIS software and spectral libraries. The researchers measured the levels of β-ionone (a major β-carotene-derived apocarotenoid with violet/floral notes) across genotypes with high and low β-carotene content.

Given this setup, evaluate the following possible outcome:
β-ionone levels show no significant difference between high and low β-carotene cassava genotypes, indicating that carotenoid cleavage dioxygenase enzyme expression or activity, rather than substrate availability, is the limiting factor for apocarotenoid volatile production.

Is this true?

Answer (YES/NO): NO